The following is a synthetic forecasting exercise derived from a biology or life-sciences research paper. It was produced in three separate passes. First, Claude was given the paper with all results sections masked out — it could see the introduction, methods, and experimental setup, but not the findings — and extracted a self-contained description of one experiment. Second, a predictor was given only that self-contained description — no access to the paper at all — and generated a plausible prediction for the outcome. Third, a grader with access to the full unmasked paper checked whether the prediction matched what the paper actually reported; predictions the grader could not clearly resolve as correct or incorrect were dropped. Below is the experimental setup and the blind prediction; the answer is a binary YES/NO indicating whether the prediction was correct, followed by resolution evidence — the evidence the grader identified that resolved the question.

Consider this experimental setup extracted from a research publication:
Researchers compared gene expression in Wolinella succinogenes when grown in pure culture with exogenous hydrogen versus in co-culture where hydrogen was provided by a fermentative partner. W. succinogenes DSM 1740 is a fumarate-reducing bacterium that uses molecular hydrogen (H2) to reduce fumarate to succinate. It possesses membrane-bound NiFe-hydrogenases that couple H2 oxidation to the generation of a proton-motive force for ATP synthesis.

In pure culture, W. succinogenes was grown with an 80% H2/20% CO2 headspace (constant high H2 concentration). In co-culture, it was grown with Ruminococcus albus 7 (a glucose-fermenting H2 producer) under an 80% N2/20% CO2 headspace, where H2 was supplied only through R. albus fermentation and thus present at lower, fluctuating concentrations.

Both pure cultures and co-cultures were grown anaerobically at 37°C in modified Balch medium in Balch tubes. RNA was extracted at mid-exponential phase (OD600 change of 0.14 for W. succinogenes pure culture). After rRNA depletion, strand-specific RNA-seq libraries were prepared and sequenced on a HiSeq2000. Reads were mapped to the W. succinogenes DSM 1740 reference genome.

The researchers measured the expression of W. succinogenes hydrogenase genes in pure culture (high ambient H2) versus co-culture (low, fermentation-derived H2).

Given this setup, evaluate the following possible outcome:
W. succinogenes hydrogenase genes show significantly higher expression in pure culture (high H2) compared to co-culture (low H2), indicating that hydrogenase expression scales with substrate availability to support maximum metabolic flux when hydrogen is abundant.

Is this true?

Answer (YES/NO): NO